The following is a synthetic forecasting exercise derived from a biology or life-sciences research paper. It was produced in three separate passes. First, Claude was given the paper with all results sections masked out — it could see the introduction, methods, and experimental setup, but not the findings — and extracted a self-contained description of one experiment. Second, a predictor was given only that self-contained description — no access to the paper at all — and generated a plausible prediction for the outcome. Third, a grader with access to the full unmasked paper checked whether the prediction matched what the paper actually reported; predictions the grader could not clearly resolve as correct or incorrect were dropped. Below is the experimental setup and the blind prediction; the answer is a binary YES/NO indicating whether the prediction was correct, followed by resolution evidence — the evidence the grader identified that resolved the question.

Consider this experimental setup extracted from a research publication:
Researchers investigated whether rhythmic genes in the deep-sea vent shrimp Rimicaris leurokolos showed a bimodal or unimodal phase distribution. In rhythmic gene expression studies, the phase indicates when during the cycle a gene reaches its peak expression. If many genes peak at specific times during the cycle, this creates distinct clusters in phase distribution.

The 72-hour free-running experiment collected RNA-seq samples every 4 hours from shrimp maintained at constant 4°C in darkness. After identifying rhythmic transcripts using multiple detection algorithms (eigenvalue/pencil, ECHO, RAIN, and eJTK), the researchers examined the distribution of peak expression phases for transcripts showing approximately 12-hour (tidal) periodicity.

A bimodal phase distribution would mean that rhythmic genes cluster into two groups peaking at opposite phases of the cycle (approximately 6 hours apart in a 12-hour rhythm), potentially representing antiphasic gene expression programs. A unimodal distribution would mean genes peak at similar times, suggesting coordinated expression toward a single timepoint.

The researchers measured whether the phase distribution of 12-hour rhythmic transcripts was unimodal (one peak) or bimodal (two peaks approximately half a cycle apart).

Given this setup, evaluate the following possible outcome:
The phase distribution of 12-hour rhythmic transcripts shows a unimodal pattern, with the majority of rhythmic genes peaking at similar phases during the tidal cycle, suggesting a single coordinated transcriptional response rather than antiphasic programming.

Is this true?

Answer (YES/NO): NO